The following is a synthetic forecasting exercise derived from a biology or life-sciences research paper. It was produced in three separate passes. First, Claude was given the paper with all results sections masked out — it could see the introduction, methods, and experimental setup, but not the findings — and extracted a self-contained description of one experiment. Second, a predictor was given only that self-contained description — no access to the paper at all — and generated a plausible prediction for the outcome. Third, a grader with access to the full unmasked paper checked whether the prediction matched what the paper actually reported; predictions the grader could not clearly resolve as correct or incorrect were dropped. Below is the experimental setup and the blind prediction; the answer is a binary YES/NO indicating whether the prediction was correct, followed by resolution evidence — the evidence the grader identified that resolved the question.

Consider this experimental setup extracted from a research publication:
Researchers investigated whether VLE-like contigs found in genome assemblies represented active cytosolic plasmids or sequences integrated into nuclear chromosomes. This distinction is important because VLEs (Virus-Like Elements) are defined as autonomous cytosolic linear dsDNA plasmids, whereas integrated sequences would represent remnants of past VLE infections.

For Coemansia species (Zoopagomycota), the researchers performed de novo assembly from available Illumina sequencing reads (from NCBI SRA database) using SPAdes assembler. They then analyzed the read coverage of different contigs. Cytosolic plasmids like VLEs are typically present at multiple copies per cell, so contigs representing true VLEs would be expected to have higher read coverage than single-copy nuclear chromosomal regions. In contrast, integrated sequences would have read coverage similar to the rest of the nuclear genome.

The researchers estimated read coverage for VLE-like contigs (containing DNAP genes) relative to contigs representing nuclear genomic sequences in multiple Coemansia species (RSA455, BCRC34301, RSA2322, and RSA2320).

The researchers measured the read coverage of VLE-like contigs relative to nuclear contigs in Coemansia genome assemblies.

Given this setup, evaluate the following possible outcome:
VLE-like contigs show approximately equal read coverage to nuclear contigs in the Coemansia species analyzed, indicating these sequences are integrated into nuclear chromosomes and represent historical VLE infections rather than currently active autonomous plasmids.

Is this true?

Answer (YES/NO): NO